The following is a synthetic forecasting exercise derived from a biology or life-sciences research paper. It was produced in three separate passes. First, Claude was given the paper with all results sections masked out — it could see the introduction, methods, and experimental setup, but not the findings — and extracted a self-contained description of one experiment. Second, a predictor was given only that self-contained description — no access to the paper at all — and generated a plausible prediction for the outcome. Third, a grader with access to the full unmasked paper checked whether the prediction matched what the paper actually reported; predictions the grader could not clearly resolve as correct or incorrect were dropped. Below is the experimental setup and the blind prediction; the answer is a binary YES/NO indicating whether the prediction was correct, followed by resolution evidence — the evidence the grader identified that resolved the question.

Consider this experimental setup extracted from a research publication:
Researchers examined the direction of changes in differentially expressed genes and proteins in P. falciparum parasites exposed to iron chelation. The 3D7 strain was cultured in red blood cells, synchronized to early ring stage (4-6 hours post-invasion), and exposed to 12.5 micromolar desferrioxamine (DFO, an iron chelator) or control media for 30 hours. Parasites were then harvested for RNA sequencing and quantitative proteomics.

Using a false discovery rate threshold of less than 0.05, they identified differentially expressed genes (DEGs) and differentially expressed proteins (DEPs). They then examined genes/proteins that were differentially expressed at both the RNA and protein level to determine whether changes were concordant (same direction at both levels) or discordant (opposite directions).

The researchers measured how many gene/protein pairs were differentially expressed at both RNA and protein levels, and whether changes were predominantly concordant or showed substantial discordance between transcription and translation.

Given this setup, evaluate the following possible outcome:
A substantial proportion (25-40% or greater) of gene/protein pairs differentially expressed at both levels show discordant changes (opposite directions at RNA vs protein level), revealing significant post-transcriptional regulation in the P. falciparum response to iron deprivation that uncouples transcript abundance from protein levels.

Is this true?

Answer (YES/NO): NO